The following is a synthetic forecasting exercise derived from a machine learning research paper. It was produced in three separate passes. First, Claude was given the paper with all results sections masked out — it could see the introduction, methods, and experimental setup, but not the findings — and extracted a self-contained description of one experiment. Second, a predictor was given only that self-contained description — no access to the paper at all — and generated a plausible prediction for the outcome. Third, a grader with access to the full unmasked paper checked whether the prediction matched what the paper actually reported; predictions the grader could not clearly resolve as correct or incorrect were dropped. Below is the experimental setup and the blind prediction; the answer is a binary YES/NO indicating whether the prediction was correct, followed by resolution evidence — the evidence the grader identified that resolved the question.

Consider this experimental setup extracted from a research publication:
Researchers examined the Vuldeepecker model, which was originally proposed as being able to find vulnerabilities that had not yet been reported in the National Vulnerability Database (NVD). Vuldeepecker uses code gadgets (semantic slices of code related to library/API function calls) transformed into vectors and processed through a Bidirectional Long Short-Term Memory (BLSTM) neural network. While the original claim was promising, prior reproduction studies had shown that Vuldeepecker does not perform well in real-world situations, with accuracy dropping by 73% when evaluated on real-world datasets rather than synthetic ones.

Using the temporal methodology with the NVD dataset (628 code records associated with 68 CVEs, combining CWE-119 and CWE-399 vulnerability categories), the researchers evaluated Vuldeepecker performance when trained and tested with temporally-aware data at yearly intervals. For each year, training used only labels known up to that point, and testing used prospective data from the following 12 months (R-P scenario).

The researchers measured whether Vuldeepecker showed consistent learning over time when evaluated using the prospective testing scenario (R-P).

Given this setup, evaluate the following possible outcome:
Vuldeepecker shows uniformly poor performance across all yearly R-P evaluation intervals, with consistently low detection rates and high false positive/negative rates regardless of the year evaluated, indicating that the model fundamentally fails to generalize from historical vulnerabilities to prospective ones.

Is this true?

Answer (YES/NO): NO